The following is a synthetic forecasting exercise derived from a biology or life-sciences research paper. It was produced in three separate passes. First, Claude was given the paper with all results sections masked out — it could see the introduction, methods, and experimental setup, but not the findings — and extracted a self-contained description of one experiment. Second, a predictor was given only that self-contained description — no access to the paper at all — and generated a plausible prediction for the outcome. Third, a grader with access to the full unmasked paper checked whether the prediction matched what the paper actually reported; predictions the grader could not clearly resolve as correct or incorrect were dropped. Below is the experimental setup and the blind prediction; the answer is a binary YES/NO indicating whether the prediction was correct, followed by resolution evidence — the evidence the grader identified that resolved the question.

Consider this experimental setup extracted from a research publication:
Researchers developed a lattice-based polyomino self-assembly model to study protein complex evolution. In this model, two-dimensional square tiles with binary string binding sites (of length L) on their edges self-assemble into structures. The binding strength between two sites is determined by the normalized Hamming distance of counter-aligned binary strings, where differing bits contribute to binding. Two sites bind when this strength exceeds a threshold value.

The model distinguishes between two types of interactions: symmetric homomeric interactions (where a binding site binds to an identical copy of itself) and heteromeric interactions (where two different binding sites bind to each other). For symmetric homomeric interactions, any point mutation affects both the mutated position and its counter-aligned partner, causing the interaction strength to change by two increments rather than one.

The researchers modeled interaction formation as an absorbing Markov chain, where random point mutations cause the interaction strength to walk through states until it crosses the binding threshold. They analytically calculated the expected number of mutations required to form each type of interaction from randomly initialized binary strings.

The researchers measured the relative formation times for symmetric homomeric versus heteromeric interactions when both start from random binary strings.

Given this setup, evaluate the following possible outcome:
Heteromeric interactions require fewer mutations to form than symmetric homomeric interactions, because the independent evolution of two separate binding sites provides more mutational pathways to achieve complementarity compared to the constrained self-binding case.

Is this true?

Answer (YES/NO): NO